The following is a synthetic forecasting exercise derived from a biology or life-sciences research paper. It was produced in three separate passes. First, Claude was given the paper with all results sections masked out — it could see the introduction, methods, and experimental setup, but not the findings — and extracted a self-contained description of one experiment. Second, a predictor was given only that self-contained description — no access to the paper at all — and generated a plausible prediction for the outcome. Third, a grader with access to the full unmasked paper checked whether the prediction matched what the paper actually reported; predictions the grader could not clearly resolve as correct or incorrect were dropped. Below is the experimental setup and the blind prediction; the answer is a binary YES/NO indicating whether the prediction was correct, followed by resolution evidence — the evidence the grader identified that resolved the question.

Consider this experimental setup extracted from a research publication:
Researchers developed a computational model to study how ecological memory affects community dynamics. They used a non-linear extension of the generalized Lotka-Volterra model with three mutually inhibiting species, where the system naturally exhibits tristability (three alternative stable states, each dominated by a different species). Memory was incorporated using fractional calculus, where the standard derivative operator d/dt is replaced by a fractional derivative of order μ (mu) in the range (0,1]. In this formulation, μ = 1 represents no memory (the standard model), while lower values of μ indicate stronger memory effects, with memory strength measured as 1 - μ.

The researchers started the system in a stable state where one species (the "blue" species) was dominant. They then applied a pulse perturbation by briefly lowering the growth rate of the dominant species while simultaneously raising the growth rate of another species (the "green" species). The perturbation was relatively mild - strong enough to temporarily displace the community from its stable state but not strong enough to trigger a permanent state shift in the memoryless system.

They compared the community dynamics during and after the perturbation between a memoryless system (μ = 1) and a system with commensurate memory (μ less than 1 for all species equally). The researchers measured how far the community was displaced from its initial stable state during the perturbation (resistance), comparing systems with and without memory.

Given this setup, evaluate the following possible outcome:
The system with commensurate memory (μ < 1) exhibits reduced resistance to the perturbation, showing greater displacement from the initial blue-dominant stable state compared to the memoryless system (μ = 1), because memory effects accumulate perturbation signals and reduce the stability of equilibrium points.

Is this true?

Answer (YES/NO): NO